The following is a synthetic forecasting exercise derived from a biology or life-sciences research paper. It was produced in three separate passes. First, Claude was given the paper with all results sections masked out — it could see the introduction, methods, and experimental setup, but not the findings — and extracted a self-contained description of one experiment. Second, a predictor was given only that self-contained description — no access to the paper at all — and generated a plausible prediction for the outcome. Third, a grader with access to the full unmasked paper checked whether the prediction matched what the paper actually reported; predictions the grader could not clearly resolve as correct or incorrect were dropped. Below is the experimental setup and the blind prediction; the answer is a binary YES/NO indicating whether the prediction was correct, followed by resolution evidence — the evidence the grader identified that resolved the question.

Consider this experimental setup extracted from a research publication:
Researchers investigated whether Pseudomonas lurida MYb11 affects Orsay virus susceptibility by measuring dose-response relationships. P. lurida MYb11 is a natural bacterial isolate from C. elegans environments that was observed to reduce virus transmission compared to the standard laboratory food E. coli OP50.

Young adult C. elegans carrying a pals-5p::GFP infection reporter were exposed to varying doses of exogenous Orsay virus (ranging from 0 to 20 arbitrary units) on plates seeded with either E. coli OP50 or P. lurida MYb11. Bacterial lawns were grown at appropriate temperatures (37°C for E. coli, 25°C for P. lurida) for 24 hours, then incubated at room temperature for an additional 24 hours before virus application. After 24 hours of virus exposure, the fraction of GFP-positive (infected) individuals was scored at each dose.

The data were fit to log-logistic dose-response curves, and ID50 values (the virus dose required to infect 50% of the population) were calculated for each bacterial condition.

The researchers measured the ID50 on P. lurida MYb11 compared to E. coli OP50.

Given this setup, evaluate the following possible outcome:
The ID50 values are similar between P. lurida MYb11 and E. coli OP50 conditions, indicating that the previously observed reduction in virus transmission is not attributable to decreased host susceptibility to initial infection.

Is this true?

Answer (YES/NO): NO